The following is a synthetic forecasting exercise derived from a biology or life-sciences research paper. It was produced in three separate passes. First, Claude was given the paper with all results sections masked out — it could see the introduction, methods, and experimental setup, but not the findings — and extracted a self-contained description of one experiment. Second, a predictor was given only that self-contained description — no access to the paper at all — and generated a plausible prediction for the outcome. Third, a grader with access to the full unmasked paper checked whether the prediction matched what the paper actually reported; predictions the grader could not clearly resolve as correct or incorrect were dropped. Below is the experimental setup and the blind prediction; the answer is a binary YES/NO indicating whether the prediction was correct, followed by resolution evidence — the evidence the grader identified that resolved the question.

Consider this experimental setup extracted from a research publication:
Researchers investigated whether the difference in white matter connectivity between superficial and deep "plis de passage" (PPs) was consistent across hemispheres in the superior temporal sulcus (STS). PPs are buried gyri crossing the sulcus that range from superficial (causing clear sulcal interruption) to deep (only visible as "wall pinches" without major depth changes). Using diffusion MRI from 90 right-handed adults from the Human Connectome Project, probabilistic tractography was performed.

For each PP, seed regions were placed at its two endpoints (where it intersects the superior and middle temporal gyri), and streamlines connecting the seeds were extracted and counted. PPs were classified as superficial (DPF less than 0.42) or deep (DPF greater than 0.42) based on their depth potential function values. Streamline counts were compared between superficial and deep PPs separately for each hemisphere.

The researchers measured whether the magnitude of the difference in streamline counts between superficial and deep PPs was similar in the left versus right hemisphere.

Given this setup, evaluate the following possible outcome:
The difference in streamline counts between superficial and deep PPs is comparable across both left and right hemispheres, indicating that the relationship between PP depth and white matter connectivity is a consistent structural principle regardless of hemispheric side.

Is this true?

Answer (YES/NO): NO